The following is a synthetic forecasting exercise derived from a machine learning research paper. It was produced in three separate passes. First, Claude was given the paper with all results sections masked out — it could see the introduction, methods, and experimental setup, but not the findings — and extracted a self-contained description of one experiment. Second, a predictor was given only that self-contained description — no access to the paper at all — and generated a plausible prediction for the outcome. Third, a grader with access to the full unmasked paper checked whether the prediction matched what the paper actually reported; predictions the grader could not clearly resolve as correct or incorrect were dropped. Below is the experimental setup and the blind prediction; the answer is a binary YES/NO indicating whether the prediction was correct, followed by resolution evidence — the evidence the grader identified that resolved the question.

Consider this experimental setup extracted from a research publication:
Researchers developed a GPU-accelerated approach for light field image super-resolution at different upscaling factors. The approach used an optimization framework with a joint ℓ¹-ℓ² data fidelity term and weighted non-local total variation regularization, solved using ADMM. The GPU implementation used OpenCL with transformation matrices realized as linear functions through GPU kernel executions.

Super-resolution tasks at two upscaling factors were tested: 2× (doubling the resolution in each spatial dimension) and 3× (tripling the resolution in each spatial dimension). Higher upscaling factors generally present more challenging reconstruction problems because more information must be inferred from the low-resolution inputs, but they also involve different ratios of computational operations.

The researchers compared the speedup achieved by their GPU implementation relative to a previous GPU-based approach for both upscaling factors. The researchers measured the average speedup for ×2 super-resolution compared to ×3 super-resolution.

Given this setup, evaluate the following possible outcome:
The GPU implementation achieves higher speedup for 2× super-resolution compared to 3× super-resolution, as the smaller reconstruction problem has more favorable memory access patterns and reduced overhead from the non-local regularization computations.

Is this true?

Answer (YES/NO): YES